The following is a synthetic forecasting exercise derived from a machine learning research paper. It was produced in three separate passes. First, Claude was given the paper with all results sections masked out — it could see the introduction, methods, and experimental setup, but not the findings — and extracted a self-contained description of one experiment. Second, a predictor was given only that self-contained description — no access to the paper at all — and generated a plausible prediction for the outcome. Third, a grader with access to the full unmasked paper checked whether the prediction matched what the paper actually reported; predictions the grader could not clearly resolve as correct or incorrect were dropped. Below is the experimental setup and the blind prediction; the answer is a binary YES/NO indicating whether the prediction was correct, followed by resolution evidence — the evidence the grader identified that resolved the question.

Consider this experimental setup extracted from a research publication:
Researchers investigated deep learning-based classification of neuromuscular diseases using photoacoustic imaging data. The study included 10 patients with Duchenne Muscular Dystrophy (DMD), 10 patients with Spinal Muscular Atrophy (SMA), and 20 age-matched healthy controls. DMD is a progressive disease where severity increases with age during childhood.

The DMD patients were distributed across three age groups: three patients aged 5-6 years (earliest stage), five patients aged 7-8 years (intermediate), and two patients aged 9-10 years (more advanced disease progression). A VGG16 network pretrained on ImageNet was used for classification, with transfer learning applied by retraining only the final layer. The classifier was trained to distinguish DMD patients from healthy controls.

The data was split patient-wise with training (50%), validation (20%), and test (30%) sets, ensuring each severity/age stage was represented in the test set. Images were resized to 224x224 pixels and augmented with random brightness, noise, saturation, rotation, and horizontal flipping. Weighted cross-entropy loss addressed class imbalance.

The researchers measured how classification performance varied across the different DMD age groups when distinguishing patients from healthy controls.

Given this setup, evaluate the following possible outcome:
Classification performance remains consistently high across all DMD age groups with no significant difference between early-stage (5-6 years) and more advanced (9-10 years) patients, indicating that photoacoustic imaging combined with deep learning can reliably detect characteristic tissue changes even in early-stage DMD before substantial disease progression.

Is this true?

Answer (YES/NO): NO